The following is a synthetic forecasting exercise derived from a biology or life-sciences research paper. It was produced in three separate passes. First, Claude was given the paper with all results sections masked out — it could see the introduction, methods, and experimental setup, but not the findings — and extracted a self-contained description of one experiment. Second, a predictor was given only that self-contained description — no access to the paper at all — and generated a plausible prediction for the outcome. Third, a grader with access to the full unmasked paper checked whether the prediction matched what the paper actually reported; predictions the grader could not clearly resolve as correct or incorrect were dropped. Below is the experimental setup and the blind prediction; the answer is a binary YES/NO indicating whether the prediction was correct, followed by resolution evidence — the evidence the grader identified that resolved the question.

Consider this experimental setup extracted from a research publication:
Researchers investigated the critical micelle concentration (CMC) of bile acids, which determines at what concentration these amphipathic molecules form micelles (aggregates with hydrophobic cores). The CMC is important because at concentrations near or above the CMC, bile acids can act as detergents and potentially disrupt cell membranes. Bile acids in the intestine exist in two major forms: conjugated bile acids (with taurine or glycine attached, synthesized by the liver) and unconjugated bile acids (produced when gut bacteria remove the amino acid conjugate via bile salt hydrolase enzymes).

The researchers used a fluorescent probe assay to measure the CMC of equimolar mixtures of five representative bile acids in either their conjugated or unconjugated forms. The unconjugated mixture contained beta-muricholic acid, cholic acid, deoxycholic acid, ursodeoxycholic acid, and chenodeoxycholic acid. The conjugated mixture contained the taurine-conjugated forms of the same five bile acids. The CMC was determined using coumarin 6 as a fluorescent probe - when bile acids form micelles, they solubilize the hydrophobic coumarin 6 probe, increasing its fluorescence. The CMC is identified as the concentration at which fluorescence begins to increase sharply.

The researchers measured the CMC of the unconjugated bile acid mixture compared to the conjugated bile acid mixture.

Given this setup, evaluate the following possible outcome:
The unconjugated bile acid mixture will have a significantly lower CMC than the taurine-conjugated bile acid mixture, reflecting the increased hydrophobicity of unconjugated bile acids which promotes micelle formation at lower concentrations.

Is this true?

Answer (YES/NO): NO